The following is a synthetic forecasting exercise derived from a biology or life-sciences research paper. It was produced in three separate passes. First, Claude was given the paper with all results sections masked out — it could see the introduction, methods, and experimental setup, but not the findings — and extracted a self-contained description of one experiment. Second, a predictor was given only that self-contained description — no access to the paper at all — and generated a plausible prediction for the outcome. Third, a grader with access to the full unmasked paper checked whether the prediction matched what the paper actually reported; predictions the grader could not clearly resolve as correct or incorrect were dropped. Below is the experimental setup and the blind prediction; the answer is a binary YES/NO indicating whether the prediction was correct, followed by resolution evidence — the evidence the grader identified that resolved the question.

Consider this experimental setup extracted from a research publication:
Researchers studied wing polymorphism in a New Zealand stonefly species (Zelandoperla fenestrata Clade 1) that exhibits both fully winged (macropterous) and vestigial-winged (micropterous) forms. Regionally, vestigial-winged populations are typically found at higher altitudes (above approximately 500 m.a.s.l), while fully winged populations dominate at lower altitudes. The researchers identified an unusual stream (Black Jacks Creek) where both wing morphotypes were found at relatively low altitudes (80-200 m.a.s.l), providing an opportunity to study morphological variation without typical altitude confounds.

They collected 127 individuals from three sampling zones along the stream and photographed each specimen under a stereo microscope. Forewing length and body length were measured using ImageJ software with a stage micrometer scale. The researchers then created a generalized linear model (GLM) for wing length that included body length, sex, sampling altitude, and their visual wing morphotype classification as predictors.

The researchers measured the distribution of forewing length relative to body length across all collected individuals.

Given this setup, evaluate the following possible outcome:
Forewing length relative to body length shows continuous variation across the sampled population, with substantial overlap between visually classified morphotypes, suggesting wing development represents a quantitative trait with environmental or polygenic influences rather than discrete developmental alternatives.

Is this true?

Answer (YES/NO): NO